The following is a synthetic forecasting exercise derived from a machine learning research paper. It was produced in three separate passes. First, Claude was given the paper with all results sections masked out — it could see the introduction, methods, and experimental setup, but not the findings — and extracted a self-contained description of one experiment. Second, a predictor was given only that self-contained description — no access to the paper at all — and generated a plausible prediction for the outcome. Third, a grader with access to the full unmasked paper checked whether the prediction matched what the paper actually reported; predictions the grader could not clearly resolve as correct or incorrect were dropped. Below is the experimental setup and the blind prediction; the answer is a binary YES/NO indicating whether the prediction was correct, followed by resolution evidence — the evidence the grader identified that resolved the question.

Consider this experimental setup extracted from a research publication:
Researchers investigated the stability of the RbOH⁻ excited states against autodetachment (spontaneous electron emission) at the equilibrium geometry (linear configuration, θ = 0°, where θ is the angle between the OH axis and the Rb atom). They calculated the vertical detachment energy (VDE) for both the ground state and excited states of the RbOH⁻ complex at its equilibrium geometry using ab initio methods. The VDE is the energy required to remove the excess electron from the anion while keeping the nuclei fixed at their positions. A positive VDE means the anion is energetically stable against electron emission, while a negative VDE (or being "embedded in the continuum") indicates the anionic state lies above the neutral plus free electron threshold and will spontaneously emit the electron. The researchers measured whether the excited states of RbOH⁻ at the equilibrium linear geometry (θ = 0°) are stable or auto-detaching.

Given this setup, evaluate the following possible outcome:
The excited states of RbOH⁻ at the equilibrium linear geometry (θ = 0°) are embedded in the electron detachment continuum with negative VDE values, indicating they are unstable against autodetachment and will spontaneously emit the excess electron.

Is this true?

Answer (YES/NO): YES